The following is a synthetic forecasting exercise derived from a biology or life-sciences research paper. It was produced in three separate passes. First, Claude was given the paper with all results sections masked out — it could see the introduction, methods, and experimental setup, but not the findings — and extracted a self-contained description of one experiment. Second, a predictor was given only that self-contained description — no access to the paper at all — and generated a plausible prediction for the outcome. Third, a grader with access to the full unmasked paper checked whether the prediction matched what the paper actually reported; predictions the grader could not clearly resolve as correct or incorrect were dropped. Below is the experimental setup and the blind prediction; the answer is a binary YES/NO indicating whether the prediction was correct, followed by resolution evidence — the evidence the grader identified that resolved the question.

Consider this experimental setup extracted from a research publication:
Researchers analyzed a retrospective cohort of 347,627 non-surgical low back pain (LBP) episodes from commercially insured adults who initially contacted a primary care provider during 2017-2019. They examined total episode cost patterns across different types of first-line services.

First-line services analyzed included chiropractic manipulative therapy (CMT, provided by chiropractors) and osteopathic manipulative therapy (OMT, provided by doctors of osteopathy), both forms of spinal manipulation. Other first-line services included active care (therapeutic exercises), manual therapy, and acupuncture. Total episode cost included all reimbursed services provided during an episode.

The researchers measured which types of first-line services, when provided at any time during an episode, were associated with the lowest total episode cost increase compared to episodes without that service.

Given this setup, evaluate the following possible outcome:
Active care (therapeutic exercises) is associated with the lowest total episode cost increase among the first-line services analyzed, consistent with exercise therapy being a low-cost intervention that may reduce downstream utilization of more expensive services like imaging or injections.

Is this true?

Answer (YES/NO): NO